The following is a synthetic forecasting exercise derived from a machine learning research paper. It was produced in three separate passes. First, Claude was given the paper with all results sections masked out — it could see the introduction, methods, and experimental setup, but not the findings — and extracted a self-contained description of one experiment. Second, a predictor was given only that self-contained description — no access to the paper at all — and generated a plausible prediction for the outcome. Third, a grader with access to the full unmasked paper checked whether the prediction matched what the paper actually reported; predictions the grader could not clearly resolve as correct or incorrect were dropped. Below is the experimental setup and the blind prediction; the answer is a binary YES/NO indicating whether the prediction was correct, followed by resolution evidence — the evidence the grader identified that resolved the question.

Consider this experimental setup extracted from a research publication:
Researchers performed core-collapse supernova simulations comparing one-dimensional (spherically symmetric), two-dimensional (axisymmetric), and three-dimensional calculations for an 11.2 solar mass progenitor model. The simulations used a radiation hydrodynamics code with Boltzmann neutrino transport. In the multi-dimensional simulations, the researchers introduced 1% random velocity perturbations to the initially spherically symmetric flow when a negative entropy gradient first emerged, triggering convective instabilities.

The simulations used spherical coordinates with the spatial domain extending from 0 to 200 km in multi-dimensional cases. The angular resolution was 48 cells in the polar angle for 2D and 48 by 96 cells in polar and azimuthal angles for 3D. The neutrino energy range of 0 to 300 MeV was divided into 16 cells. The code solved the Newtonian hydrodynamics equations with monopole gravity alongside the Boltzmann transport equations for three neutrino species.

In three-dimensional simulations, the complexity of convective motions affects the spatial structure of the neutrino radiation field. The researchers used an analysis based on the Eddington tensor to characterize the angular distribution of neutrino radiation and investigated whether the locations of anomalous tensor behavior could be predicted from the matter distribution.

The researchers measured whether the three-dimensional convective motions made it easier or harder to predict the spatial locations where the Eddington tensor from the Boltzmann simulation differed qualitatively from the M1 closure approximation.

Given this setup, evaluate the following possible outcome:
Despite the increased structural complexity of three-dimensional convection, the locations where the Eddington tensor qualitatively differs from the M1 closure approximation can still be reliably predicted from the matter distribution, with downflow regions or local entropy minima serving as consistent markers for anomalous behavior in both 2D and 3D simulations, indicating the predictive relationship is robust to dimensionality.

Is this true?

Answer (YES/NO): NO